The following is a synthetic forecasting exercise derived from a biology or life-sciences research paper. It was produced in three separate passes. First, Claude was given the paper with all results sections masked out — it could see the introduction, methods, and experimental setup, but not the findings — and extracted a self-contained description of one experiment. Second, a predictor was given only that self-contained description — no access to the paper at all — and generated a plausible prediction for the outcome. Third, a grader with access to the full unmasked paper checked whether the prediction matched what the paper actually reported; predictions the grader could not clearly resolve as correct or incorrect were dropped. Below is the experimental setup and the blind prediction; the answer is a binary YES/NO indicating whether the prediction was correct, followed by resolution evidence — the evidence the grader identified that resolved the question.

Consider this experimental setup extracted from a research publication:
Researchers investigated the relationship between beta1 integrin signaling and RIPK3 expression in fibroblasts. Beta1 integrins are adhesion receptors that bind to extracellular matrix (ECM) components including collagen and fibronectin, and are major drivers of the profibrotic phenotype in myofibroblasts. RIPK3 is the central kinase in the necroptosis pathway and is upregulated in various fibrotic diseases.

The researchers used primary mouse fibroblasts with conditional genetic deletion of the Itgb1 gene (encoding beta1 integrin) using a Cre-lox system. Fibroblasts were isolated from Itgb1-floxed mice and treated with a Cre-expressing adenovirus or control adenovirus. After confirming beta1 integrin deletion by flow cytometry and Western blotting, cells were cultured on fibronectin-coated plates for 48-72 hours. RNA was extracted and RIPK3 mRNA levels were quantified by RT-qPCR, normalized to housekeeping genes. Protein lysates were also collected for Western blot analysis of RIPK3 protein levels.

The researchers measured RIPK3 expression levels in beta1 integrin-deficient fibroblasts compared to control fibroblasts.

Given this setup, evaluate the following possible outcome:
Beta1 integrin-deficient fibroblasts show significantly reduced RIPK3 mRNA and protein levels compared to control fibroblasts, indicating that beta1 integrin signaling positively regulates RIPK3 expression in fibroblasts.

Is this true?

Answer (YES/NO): YES